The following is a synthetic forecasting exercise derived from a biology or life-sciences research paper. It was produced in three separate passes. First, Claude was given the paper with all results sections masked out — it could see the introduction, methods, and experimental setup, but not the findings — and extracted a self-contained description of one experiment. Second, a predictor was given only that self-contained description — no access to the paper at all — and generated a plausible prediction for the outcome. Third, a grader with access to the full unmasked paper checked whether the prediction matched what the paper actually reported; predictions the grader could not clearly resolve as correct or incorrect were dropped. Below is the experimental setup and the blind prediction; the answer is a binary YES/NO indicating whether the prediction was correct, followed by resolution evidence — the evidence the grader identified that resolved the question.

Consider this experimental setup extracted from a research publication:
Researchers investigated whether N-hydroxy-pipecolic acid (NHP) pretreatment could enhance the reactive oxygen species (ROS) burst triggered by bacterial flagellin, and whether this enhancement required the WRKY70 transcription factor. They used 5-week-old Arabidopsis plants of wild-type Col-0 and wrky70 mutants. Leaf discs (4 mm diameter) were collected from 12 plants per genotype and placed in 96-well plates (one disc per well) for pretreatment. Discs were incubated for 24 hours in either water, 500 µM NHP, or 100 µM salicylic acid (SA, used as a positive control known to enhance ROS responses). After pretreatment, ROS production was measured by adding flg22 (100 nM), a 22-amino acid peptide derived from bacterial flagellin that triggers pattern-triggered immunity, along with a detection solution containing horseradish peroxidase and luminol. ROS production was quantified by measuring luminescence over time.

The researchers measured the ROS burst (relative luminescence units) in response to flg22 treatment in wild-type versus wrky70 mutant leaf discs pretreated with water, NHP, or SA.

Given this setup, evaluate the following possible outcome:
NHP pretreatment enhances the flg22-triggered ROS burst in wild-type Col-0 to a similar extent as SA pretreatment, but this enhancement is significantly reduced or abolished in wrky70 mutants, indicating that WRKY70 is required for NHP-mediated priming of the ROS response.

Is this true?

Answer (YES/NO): YES